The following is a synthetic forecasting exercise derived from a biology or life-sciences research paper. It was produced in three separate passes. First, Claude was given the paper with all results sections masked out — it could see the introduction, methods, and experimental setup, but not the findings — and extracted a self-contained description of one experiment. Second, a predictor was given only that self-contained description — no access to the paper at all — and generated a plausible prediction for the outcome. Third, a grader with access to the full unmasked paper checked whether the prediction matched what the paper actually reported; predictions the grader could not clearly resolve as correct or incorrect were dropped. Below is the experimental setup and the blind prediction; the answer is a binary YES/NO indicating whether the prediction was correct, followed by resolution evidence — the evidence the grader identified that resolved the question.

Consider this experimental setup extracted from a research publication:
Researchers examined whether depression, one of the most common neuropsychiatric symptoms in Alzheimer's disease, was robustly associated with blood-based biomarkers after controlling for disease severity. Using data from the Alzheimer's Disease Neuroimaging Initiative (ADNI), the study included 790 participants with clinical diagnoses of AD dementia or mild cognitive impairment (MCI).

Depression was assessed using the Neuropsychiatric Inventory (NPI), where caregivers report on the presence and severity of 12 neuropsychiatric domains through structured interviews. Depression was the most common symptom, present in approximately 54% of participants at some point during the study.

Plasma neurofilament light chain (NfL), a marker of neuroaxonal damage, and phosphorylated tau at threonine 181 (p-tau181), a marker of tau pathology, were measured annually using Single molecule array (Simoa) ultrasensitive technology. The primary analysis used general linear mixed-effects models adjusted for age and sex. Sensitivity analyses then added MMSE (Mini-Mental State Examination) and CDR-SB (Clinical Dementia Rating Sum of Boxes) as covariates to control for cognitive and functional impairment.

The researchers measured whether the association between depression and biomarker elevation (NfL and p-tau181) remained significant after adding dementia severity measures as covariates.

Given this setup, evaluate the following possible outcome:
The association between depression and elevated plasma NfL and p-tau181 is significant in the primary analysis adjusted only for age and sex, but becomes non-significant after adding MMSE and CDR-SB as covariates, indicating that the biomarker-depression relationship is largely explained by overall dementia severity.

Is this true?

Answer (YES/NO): YES